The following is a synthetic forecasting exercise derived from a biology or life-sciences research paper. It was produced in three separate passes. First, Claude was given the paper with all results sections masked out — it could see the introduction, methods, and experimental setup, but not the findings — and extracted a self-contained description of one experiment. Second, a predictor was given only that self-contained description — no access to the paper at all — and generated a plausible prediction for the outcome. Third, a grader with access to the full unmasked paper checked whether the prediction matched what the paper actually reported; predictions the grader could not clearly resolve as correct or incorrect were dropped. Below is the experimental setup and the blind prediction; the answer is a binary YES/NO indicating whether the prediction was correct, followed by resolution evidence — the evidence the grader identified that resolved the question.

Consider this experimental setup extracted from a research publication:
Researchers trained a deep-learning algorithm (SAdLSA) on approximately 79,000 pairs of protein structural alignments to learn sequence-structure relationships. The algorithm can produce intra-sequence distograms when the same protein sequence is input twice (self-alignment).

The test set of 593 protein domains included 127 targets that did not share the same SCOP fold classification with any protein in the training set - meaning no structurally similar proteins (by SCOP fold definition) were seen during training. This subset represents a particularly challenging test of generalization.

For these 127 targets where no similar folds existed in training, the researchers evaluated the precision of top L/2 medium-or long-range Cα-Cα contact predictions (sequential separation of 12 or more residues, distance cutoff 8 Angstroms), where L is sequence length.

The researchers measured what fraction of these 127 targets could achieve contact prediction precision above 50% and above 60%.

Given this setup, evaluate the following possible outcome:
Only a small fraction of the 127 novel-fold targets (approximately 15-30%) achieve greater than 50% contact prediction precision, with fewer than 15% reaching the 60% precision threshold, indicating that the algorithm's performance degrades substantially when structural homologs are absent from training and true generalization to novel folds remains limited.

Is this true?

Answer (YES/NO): NO